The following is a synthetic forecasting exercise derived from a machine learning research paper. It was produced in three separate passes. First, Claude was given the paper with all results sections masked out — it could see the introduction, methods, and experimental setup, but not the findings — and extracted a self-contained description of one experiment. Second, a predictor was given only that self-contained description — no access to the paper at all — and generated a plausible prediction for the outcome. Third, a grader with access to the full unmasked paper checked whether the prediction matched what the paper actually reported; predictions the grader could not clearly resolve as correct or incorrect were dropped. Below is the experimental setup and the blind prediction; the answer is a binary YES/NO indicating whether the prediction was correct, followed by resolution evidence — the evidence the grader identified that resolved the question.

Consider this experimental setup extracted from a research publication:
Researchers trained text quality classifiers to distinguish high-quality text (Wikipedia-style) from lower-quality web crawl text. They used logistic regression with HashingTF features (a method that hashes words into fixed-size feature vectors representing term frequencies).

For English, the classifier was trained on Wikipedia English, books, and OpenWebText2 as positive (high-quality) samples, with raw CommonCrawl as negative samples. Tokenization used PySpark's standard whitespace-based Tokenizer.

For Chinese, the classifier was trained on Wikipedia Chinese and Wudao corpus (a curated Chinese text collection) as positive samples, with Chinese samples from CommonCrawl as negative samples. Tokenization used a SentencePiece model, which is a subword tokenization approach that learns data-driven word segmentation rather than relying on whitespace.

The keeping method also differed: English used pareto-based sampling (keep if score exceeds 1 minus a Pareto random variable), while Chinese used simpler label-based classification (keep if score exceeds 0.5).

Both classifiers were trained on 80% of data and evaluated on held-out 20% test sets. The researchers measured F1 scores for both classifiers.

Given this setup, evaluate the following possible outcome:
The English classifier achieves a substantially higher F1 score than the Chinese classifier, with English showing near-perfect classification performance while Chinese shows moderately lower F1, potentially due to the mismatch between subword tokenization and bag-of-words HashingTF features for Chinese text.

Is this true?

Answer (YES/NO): NO